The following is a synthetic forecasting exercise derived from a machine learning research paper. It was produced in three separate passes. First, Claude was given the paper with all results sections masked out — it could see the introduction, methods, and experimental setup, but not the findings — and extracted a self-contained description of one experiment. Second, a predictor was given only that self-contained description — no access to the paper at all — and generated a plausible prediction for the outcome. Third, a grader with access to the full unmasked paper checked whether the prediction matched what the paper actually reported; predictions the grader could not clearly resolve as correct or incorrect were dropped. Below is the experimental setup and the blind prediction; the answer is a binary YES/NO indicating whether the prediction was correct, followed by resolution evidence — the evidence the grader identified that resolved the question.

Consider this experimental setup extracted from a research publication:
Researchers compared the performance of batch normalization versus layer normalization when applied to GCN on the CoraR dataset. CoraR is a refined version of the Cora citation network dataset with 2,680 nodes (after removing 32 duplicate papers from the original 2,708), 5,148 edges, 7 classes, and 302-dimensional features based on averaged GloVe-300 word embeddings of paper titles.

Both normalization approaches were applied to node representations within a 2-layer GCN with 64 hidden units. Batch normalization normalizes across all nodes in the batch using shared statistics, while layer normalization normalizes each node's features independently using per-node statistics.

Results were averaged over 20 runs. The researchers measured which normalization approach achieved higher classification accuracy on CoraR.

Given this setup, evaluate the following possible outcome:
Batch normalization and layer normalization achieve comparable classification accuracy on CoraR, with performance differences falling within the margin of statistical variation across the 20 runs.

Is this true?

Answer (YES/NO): NO